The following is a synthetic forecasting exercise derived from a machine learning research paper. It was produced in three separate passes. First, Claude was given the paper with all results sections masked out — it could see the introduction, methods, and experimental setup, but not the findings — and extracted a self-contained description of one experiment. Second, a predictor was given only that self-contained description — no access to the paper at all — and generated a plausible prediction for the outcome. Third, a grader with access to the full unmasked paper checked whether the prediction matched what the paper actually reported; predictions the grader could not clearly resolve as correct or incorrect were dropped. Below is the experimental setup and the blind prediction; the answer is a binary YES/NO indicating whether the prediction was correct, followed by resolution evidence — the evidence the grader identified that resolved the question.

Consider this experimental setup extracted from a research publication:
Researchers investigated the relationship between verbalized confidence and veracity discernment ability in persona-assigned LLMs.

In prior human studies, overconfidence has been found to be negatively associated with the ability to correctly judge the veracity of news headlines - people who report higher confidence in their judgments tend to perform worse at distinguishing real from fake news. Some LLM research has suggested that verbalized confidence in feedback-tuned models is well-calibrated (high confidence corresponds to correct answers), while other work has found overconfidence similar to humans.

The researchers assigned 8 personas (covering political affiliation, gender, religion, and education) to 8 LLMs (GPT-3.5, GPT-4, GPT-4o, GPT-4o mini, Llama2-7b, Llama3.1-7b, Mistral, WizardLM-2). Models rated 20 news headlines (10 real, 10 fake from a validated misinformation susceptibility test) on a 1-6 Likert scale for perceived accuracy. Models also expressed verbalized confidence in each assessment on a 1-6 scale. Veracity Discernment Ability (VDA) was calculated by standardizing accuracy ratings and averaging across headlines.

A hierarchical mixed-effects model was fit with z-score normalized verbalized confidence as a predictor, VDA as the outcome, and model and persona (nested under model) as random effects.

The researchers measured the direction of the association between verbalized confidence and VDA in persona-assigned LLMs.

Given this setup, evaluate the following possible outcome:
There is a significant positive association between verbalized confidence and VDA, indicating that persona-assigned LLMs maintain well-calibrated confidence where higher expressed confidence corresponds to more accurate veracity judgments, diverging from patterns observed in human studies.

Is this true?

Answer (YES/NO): YES